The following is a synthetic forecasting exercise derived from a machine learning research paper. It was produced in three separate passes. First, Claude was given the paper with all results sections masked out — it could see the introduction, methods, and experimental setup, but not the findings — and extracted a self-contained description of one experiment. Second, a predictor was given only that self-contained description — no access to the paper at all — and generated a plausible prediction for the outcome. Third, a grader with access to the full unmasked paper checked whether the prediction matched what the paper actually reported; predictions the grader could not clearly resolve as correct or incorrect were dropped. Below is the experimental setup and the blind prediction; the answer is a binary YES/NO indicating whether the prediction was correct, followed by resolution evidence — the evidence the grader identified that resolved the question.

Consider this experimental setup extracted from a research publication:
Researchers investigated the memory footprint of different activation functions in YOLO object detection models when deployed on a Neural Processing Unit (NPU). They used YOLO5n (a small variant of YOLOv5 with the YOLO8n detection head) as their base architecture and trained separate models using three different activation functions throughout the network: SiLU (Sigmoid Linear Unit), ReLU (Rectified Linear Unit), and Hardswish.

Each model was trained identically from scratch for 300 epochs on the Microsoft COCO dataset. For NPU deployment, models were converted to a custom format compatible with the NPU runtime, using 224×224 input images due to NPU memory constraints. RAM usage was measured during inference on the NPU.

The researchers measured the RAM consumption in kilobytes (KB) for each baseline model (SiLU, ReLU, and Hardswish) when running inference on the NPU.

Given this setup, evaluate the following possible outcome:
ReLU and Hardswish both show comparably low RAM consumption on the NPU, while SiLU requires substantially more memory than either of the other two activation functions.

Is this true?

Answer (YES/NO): NO